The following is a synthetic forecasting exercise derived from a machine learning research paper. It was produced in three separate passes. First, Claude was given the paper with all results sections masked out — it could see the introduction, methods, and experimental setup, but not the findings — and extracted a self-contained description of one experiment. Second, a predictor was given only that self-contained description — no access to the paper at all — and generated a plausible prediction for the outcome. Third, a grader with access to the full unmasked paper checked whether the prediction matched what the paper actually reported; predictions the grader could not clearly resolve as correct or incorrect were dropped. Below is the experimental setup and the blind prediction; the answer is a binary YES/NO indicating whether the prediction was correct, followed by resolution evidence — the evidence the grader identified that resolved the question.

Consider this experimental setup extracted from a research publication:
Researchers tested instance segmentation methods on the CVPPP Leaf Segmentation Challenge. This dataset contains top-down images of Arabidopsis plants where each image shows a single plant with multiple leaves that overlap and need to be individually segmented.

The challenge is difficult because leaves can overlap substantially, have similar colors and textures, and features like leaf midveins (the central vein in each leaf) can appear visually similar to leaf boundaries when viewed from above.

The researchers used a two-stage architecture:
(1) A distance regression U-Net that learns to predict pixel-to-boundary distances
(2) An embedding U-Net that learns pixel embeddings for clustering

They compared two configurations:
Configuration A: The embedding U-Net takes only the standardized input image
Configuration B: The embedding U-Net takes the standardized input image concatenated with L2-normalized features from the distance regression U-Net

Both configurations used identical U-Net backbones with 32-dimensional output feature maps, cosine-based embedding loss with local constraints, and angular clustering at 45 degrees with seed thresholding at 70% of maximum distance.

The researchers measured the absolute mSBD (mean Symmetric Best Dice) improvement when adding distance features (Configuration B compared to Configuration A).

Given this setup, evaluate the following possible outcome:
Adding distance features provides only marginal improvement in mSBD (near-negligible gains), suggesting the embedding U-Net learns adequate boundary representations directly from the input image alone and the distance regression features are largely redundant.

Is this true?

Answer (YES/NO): NO